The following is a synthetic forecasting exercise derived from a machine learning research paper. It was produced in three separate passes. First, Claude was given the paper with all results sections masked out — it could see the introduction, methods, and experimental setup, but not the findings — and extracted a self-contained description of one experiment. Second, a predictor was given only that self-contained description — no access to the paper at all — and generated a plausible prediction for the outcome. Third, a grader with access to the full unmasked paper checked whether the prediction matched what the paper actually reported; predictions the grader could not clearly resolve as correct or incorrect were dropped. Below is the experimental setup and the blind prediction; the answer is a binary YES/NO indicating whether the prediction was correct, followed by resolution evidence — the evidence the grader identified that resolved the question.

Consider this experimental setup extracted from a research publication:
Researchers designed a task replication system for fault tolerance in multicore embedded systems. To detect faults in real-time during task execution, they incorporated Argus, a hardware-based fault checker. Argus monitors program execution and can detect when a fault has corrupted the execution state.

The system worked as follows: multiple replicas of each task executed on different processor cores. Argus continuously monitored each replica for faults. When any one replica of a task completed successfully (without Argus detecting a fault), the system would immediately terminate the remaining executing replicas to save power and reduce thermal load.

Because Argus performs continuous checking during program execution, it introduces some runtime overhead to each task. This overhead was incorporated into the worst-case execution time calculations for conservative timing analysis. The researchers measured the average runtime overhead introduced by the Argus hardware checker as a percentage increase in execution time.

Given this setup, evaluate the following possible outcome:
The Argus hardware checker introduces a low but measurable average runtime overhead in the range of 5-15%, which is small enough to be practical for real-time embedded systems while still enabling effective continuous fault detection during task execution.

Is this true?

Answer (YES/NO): NO